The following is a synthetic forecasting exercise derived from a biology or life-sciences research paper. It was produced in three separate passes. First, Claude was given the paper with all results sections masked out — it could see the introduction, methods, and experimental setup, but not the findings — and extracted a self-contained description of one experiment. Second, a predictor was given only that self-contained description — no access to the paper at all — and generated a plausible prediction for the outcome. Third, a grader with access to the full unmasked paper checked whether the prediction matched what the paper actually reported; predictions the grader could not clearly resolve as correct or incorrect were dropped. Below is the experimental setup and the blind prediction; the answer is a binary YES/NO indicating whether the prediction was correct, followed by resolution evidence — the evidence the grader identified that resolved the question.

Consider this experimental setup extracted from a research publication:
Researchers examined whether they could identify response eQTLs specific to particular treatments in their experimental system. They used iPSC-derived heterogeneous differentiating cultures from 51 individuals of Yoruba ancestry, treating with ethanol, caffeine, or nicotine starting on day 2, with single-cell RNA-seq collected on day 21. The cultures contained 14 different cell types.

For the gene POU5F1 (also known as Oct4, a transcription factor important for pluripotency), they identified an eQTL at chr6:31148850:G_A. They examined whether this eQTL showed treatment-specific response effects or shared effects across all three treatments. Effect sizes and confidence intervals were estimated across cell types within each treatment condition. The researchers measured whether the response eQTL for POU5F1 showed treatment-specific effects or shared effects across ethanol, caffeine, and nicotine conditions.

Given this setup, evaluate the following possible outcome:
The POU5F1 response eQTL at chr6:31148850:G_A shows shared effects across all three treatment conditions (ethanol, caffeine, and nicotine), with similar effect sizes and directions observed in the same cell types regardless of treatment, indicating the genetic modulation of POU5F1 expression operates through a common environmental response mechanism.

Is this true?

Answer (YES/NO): NO